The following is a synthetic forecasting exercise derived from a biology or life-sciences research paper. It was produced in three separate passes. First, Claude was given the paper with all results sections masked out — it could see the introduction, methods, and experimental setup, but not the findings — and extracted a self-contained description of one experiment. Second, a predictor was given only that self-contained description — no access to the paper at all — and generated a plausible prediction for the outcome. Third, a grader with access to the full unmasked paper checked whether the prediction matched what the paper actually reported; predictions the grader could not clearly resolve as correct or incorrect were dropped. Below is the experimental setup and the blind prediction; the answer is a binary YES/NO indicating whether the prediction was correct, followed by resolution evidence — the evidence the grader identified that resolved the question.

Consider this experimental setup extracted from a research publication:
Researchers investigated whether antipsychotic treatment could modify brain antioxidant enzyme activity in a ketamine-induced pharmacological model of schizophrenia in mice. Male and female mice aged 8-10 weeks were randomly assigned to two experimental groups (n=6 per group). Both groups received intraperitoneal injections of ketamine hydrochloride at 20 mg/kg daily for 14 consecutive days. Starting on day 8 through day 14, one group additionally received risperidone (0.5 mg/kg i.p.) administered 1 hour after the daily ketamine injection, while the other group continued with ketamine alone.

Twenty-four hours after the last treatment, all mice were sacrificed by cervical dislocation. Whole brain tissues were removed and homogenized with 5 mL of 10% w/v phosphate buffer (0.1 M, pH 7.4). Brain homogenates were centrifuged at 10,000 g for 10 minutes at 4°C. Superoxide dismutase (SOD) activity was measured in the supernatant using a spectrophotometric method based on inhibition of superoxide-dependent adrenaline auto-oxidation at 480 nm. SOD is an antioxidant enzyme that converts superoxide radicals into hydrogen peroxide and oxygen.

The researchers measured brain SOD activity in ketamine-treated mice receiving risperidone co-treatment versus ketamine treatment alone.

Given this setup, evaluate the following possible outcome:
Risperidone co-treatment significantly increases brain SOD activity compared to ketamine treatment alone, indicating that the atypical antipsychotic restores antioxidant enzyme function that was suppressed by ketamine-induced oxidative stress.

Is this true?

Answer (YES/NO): NO